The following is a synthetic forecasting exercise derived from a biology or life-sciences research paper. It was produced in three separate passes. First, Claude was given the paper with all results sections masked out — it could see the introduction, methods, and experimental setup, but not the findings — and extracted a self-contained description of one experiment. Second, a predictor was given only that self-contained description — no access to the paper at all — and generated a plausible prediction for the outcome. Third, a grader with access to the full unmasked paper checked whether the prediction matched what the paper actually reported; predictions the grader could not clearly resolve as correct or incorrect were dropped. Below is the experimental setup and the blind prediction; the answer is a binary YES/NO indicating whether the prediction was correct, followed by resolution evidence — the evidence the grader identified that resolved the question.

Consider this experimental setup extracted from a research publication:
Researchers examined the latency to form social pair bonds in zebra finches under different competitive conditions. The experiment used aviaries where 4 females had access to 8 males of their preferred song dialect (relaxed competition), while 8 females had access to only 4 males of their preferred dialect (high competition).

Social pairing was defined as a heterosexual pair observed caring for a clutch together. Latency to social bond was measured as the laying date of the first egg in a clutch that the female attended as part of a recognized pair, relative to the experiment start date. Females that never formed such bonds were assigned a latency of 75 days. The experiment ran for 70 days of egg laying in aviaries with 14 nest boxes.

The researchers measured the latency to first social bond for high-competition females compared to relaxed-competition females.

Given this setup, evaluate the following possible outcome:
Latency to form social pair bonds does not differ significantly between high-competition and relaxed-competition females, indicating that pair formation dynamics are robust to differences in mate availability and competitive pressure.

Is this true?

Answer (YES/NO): NO